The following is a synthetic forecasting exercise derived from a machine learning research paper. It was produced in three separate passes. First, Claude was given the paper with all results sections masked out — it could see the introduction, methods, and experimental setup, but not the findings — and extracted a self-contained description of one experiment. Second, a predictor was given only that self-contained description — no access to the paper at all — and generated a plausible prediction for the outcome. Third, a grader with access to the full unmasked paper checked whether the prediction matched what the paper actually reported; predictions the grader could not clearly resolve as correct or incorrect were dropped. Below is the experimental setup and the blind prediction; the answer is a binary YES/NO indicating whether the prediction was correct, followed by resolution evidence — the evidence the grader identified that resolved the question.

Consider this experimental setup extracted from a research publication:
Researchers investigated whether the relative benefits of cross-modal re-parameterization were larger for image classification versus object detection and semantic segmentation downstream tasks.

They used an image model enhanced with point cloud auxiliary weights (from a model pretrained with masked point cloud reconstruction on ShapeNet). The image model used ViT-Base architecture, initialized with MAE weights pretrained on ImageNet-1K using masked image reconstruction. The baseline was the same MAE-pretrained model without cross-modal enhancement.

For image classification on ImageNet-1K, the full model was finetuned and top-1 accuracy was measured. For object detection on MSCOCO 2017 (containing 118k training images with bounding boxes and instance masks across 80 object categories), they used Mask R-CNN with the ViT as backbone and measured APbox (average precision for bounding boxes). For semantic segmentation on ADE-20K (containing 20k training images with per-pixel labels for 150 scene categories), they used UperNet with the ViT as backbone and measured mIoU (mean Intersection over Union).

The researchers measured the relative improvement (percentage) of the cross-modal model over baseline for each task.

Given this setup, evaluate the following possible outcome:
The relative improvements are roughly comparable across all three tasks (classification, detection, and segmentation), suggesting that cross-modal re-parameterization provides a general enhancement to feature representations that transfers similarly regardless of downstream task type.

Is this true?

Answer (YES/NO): NO